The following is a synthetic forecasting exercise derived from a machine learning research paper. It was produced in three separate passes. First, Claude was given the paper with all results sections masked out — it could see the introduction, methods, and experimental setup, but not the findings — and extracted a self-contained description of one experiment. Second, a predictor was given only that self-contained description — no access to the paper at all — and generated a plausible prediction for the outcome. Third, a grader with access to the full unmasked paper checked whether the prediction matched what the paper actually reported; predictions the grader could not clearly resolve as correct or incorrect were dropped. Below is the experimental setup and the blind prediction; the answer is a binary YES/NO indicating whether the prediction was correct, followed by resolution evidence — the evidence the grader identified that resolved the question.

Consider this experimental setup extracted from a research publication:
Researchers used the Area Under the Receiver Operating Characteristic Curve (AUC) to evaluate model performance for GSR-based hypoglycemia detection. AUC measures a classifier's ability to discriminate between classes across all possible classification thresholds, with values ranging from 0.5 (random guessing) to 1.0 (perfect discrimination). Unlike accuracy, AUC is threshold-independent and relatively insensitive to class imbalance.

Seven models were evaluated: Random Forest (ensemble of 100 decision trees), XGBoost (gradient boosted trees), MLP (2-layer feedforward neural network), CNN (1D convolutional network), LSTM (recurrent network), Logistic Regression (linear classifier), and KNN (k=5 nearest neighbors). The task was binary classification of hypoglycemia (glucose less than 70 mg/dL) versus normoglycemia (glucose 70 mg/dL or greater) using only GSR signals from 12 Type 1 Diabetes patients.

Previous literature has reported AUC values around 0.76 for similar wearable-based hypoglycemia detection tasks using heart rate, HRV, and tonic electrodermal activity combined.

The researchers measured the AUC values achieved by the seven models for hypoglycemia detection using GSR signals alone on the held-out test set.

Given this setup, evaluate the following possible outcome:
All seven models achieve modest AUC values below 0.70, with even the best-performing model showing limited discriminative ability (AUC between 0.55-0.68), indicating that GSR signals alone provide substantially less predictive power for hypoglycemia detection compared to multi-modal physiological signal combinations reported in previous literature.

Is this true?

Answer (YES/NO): NO